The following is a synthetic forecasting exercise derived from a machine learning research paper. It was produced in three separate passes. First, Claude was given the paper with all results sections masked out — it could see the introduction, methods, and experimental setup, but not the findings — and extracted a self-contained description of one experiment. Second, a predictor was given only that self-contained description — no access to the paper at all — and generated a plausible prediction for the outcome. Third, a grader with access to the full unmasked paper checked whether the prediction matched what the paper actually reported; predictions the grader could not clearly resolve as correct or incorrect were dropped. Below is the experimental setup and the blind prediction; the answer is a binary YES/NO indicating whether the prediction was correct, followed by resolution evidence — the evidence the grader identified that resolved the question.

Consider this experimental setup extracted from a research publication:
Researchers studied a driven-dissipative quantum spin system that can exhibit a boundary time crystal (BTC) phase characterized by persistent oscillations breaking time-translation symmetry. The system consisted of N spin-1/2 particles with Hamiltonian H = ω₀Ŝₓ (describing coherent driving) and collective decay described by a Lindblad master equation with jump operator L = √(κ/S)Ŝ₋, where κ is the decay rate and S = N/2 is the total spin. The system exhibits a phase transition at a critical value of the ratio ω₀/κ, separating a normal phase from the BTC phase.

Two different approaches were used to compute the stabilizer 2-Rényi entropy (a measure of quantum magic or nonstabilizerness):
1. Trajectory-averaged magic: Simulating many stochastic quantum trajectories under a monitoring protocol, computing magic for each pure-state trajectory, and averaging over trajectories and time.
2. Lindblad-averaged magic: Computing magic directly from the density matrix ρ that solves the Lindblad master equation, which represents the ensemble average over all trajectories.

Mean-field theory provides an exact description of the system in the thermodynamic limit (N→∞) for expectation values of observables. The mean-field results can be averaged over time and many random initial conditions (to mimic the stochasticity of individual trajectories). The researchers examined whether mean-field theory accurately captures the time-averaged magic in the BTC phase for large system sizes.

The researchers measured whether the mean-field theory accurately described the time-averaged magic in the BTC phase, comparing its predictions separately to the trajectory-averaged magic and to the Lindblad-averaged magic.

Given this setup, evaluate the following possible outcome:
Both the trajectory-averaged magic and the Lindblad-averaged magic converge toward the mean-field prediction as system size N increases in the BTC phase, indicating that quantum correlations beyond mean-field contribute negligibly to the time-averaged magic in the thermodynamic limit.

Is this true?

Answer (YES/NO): NO